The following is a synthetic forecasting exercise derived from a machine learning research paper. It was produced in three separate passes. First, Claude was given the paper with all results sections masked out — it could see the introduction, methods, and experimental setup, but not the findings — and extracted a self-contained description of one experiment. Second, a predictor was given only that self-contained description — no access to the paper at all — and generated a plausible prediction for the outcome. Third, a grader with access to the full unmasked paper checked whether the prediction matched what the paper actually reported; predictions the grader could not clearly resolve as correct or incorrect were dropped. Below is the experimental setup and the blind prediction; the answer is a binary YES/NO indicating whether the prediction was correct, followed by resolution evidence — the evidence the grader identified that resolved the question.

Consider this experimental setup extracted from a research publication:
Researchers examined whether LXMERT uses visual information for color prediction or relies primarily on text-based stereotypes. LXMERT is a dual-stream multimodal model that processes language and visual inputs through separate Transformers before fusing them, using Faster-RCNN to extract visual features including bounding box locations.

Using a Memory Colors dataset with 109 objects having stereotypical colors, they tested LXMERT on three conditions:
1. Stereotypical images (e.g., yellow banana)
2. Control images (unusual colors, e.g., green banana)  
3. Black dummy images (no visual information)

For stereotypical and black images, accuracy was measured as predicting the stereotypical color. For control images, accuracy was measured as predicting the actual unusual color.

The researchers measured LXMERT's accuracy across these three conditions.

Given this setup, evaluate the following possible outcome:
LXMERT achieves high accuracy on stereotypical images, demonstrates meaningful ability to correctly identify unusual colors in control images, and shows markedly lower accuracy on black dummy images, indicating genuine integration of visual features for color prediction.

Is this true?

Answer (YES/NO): NO